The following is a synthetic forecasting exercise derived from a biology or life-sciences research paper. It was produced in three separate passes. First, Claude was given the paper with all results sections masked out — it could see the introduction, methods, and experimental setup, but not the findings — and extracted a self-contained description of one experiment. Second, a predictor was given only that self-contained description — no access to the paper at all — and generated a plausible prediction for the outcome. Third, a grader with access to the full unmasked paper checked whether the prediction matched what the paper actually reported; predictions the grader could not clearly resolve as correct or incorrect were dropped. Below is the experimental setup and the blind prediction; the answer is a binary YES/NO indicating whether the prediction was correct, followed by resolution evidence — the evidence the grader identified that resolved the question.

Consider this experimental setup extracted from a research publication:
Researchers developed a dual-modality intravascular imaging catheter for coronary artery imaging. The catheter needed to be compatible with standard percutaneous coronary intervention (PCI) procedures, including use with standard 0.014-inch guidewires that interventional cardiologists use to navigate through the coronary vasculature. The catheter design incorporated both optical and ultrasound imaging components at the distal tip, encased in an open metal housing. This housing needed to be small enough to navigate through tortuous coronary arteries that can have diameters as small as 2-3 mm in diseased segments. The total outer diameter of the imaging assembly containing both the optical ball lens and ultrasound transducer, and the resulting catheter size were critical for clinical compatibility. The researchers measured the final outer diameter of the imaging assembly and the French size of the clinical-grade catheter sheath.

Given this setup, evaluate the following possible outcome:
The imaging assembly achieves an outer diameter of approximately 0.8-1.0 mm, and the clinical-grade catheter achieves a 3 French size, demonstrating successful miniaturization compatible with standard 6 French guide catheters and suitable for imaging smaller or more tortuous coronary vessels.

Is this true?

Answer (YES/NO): NO